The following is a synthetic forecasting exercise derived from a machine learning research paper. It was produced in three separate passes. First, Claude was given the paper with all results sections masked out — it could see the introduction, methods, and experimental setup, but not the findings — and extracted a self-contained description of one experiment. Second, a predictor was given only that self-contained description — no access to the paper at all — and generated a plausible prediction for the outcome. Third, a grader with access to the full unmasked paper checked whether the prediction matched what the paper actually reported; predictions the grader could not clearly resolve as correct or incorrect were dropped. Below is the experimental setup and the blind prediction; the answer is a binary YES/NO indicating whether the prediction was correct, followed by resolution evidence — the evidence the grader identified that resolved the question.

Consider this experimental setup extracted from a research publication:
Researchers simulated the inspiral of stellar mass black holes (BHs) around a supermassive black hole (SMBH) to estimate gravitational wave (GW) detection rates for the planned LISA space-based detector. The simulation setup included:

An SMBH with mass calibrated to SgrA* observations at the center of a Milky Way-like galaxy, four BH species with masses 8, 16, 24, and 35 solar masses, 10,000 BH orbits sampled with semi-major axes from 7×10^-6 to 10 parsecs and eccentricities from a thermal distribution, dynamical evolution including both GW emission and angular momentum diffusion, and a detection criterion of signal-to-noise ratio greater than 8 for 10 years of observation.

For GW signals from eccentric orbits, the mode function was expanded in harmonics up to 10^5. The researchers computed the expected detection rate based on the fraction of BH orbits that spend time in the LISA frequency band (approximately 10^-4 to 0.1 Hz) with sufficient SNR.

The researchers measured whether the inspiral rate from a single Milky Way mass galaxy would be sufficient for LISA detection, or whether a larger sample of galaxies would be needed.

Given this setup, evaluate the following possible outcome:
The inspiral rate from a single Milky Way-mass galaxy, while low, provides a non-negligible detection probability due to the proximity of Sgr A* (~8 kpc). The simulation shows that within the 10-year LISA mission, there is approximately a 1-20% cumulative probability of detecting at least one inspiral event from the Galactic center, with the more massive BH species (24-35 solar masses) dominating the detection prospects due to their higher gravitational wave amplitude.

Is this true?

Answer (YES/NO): NO